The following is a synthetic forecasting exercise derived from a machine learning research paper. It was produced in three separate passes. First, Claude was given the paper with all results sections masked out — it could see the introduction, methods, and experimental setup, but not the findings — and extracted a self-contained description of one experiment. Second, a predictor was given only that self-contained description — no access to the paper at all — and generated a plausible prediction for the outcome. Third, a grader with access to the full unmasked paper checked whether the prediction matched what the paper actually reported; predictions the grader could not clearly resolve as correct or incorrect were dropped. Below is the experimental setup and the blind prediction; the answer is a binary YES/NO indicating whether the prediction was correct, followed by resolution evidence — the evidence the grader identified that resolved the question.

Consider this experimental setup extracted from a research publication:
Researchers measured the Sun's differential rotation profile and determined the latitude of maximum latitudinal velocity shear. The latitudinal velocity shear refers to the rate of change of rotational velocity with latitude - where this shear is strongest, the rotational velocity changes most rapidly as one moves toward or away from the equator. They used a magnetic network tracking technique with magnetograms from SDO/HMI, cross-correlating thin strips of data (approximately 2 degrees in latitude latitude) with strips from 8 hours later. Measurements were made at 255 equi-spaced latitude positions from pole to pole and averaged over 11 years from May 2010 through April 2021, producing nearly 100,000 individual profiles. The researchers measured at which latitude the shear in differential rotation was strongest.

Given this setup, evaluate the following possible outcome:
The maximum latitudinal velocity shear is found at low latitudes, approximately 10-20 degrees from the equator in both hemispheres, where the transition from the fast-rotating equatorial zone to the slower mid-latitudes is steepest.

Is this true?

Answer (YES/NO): NO